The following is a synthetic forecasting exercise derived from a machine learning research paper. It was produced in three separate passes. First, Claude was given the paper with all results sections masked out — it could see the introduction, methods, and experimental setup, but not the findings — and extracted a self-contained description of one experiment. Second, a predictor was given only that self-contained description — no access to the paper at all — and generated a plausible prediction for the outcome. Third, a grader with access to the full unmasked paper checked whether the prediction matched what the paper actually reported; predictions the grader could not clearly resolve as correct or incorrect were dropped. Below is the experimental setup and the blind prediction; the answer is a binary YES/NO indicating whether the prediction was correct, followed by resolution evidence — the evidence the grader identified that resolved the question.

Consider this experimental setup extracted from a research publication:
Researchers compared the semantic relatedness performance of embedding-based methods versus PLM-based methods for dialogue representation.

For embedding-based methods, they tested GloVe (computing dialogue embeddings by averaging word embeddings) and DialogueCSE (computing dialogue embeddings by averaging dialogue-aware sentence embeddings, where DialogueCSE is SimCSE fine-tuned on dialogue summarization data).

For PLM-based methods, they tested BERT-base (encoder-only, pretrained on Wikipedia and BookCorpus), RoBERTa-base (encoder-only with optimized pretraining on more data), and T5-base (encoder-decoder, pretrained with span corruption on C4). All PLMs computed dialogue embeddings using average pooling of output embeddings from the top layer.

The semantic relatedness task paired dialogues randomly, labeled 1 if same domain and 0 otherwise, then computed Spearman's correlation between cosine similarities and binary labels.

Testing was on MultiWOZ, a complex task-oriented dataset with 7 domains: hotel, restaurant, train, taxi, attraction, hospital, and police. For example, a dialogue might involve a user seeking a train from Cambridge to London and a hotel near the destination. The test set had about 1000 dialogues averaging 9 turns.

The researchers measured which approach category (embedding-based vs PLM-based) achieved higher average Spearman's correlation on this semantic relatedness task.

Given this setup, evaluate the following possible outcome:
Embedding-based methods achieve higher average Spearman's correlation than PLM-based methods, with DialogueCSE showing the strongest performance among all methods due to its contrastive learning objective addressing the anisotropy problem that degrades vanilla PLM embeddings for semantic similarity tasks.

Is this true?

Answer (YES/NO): YES